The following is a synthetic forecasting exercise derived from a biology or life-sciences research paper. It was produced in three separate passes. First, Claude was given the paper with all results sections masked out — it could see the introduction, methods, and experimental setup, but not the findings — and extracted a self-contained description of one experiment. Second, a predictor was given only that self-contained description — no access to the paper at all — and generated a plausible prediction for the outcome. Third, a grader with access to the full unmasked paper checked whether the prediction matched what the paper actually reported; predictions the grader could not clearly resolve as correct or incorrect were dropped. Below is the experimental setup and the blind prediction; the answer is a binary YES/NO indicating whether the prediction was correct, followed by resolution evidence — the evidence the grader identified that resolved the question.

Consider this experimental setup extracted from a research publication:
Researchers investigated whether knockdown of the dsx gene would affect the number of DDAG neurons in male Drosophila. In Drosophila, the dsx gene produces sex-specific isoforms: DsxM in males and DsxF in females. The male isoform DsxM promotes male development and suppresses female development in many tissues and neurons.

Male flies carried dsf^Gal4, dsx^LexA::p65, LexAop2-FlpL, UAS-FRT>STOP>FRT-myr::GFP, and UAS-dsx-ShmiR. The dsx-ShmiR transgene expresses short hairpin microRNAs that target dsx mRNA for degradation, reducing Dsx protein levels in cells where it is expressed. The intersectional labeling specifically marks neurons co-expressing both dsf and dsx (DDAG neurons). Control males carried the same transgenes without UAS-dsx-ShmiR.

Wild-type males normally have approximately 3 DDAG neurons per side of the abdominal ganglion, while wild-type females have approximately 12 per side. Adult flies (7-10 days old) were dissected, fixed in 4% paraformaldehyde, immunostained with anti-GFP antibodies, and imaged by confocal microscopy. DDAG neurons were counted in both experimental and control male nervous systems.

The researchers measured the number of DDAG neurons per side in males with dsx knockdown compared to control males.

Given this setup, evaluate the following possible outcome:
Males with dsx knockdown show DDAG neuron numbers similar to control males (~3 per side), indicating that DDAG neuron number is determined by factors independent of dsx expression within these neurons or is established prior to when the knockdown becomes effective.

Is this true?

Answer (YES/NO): NO